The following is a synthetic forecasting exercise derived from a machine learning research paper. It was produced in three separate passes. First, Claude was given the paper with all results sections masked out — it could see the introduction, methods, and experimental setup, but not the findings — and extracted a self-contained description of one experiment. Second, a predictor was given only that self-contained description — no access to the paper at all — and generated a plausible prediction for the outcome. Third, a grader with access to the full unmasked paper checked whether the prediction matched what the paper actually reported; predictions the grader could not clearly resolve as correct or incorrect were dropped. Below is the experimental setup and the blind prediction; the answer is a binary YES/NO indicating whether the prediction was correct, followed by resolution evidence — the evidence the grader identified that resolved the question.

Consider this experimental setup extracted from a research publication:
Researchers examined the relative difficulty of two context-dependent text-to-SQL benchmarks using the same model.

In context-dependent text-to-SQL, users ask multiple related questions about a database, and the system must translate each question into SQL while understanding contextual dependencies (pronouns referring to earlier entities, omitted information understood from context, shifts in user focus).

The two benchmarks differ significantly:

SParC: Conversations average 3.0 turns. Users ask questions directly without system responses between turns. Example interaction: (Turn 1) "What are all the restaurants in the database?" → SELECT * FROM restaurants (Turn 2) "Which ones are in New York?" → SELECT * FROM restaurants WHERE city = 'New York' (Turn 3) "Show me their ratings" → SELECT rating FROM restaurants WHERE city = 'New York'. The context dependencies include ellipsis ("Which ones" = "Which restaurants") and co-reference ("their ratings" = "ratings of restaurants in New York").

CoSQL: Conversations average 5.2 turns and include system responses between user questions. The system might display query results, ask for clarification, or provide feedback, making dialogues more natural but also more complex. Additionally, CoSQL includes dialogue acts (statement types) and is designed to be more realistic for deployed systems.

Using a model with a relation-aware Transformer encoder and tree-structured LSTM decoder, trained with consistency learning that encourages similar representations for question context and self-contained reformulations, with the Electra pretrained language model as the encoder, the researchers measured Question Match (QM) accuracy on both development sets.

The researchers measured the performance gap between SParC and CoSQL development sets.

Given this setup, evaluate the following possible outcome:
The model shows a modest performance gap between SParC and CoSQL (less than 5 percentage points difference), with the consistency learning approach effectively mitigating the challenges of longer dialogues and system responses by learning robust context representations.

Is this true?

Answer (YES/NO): NO